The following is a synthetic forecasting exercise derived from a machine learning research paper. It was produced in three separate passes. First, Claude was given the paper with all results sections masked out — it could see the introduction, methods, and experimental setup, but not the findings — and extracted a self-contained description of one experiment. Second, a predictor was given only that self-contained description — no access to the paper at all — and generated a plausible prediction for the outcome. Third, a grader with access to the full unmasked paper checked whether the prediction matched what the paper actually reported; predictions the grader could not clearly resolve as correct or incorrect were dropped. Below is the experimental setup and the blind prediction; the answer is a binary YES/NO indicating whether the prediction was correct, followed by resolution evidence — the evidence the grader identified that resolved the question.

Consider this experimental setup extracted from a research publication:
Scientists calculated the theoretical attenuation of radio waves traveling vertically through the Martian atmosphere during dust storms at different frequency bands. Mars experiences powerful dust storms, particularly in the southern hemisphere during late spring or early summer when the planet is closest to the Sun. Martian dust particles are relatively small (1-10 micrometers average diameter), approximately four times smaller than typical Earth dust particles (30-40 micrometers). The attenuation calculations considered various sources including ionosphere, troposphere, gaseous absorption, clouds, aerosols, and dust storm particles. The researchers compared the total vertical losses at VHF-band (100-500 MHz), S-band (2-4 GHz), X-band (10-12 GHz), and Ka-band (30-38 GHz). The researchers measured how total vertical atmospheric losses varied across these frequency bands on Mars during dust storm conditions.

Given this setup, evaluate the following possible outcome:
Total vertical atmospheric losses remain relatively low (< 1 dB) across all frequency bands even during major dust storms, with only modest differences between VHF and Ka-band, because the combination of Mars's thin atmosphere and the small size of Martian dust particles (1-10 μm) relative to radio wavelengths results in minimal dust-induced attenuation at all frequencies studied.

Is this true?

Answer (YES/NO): NO